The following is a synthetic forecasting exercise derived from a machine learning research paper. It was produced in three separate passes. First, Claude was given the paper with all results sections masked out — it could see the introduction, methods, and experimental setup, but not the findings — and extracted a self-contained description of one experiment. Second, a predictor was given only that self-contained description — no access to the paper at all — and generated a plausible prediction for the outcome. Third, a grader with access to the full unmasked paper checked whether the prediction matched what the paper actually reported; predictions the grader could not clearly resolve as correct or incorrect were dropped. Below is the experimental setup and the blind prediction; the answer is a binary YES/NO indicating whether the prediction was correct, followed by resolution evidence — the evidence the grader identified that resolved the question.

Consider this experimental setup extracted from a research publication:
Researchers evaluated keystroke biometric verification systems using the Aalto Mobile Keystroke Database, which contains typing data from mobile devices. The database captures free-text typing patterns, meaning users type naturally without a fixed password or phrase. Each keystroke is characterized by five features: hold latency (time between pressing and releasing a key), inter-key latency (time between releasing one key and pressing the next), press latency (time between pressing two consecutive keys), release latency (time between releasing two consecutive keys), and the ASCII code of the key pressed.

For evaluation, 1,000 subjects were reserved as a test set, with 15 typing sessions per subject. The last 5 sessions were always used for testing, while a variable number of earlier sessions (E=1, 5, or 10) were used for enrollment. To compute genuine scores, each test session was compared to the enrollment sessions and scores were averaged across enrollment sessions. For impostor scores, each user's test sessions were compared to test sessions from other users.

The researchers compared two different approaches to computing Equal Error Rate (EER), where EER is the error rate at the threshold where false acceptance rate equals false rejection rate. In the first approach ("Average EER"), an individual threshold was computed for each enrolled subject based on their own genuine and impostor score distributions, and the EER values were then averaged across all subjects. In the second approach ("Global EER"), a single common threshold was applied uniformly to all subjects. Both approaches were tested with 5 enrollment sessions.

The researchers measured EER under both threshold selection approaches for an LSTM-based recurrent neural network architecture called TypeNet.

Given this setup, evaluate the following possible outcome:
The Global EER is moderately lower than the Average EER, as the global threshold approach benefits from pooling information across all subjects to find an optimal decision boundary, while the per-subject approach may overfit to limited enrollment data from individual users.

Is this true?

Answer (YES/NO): NO